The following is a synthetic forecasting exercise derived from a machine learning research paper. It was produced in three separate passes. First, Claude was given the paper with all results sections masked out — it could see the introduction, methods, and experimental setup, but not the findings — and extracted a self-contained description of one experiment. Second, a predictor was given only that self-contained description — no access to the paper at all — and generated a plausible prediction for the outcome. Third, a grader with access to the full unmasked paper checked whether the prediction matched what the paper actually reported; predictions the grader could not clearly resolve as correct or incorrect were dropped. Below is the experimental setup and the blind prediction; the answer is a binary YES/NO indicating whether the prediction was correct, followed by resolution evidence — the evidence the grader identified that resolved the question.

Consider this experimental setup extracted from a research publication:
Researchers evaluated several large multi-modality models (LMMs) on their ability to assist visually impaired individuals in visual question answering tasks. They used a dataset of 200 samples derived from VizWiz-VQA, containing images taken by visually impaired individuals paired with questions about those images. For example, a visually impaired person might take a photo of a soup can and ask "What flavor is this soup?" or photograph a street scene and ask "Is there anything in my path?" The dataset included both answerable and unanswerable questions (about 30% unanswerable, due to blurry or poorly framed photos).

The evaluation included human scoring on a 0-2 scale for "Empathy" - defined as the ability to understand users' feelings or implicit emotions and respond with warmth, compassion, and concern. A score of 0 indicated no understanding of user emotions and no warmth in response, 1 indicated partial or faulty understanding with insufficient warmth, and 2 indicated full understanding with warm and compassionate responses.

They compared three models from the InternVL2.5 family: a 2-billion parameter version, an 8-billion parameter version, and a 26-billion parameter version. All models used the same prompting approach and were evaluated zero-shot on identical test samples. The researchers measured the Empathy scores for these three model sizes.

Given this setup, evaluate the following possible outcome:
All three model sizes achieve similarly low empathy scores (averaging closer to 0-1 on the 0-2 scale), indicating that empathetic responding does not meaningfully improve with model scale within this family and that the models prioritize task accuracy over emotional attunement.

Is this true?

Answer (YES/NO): YES